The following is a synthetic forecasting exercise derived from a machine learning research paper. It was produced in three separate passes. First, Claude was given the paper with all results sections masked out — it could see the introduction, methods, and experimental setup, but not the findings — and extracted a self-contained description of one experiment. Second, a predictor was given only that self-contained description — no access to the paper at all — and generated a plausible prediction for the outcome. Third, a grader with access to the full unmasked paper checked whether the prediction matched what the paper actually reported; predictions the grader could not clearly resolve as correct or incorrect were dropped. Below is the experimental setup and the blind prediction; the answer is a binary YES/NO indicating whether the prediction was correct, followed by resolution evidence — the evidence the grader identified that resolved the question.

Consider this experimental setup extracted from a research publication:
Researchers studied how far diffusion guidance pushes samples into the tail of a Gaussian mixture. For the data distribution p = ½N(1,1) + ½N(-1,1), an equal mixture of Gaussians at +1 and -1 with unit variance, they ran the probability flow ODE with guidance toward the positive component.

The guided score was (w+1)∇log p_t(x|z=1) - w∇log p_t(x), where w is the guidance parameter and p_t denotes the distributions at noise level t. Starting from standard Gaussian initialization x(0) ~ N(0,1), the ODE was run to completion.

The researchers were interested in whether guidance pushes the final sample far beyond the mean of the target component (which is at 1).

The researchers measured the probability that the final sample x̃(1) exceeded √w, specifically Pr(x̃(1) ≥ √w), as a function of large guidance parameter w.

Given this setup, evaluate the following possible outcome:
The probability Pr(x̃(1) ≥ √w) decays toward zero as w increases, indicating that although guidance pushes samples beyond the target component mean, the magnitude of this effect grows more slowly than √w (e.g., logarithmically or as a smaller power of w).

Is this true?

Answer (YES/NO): NO